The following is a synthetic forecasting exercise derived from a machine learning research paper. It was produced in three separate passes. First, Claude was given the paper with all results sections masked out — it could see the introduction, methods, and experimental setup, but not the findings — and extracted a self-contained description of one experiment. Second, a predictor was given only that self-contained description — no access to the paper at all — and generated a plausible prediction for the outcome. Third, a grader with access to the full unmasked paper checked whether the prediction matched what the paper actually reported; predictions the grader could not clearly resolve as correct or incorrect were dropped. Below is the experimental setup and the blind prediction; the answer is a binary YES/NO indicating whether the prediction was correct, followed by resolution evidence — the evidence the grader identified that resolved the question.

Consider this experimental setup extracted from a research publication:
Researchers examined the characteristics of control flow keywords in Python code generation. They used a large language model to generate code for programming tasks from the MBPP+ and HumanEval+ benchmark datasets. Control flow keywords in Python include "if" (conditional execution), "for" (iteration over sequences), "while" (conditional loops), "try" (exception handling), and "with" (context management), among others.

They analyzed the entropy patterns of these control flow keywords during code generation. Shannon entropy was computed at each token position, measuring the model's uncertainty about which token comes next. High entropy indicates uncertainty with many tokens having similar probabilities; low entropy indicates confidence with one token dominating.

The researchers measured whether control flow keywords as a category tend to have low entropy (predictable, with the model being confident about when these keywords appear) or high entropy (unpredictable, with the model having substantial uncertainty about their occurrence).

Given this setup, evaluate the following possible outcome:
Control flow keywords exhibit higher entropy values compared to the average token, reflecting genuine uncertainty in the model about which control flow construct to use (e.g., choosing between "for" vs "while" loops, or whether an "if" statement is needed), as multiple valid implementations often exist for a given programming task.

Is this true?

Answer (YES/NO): YES